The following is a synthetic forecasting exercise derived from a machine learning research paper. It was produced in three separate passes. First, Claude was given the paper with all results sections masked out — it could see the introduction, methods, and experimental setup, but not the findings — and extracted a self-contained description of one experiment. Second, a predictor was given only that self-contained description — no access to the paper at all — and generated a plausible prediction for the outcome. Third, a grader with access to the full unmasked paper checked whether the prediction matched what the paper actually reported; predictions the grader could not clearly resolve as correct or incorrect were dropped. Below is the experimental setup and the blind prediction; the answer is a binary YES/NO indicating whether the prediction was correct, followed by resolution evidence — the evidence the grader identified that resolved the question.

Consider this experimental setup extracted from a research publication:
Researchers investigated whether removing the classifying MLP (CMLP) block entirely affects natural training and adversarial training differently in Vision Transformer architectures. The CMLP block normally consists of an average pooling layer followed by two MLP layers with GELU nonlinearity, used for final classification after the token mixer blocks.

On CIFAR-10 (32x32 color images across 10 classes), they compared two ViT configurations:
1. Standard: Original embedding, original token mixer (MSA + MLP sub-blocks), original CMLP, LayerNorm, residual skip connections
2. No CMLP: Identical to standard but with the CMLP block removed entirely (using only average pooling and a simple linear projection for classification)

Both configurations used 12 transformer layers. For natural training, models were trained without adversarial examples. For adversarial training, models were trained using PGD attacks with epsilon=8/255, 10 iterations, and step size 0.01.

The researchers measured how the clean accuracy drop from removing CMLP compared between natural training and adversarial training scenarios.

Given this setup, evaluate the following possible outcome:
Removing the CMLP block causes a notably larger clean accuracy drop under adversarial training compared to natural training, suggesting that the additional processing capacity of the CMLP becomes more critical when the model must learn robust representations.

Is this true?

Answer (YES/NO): NO